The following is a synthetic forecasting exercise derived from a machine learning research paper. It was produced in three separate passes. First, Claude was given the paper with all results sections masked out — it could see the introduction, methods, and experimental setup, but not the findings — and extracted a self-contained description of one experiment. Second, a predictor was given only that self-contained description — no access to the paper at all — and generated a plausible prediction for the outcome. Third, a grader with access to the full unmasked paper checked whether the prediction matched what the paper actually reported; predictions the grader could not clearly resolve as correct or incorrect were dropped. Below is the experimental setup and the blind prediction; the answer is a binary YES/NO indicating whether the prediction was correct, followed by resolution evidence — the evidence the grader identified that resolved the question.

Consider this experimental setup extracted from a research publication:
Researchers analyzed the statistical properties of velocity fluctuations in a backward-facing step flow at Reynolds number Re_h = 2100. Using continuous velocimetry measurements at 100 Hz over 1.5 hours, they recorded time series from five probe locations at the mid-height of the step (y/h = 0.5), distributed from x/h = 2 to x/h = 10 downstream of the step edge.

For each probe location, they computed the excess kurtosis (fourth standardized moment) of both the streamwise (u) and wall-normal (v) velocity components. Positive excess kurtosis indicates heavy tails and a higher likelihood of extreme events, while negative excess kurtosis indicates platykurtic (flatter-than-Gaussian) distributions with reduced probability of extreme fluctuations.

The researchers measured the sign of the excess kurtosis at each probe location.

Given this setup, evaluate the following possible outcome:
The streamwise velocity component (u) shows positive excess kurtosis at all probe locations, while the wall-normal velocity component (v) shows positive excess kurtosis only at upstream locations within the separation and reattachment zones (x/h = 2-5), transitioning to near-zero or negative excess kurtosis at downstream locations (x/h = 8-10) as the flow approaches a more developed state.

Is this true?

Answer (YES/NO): NO